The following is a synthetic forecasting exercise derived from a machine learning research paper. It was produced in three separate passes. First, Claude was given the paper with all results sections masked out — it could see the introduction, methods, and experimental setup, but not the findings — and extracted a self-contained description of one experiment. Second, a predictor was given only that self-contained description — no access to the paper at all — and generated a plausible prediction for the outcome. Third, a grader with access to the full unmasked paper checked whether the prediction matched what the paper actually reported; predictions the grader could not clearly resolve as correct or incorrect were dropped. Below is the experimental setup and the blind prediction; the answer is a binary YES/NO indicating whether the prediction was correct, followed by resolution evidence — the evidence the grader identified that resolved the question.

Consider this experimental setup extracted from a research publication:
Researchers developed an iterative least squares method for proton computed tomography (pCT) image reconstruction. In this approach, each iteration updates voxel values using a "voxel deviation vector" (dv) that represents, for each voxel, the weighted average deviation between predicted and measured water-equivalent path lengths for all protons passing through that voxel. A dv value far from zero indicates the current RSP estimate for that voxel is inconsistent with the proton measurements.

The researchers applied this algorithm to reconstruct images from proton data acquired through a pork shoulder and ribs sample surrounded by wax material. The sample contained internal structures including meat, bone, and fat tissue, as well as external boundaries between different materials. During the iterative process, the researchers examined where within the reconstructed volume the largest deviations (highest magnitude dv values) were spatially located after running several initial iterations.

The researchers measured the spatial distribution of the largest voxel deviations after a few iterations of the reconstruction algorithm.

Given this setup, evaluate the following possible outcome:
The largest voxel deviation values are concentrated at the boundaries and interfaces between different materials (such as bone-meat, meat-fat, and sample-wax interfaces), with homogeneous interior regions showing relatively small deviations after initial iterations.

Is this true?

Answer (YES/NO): YES